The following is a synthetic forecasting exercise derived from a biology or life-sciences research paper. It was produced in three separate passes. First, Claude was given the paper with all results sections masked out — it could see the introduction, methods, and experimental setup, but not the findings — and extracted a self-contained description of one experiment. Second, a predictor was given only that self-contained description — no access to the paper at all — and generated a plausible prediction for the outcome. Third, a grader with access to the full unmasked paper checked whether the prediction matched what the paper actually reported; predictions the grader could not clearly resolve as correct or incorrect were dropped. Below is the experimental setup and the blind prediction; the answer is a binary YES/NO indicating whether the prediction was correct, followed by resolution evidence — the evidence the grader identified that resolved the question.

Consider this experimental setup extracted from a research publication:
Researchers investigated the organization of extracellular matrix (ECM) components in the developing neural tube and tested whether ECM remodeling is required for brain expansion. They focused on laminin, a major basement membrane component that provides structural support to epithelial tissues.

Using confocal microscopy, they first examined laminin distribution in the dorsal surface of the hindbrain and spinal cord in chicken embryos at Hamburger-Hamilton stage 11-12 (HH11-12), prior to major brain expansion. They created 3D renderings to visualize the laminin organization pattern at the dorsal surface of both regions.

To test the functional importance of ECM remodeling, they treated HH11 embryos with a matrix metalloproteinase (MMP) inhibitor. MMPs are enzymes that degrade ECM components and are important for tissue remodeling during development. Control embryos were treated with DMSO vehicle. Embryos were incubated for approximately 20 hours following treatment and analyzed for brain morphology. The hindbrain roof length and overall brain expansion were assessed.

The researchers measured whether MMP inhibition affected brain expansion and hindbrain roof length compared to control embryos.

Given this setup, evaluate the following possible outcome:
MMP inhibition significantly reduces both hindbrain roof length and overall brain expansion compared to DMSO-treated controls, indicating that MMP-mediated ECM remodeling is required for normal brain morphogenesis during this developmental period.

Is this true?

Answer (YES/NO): YES